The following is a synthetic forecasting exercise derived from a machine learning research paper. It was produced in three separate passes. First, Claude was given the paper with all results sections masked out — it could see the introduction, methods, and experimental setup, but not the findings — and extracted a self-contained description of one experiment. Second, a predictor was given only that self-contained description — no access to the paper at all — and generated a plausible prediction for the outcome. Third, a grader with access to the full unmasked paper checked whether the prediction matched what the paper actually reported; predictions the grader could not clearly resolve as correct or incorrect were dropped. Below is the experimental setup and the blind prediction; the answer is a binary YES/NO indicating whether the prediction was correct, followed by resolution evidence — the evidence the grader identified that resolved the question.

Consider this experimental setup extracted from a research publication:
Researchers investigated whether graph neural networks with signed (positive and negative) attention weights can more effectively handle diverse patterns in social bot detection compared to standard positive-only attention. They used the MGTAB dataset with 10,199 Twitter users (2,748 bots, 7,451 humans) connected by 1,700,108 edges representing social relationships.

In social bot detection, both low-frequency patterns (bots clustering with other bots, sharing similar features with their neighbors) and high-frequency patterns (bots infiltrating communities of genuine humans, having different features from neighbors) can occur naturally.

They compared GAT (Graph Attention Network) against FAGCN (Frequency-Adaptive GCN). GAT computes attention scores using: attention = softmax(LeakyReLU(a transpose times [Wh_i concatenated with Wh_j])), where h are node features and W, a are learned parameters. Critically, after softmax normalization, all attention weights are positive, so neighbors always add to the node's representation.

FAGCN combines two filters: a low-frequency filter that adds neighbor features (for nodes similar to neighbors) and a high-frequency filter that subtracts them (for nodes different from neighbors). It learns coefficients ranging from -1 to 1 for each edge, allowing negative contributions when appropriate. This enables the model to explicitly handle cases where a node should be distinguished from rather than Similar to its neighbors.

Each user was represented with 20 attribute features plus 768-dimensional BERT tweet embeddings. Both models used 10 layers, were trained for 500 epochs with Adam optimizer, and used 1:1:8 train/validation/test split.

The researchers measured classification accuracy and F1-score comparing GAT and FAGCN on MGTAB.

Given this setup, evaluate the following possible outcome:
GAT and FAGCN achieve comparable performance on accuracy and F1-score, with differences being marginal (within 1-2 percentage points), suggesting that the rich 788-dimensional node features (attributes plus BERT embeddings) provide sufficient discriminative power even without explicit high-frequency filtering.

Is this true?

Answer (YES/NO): YES